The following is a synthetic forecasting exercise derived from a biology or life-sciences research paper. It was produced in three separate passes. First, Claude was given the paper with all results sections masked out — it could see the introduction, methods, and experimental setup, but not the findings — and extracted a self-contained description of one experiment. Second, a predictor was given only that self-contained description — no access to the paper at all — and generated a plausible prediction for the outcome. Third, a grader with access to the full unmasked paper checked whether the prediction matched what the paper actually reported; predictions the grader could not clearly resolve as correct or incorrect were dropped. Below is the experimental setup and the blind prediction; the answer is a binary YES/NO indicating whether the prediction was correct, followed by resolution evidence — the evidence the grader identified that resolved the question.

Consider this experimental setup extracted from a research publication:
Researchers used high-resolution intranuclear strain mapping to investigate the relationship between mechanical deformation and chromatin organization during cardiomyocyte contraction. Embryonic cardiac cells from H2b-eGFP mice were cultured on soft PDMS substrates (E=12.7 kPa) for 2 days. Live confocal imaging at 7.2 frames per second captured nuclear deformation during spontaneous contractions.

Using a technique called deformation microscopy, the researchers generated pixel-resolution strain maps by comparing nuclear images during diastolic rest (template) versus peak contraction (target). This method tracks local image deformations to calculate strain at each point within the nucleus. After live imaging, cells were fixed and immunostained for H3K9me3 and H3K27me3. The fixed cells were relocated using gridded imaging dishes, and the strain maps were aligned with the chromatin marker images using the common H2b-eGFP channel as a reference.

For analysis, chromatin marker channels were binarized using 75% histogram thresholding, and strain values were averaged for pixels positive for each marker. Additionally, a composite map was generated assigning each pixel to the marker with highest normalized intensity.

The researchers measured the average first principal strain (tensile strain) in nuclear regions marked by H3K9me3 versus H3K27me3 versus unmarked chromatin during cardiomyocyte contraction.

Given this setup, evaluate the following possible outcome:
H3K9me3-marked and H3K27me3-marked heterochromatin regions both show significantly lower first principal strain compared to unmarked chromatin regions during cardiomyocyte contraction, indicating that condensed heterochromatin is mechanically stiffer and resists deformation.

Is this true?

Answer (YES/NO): NO